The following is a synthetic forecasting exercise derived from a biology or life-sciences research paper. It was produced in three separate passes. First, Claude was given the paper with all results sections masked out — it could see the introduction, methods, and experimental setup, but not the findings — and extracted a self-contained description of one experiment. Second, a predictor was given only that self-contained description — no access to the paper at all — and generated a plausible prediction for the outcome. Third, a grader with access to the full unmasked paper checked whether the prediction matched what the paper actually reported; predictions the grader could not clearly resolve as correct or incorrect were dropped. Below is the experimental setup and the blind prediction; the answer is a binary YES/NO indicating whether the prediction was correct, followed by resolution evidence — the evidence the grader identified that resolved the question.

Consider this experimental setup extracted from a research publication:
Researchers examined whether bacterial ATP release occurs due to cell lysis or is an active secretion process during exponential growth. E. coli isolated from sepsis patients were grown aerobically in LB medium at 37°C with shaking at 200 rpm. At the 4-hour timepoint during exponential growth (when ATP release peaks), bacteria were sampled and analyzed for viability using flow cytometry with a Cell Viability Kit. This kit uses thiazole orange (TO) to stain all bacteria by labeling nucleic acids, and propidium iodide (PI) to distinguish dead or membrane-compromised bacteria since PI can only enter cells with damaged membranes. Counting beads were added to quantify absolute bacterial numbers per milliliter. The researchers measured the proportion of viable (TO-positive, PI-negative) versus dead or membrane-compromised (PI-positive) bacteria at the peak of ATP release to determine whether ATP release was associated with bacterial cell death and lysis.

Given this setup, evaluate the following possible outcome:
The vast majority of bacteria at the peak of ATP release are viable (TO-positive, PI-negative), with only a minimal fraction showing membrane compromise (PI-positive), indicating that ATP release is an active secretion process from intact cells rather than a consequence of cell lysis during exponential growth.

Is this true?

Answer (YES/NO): NO